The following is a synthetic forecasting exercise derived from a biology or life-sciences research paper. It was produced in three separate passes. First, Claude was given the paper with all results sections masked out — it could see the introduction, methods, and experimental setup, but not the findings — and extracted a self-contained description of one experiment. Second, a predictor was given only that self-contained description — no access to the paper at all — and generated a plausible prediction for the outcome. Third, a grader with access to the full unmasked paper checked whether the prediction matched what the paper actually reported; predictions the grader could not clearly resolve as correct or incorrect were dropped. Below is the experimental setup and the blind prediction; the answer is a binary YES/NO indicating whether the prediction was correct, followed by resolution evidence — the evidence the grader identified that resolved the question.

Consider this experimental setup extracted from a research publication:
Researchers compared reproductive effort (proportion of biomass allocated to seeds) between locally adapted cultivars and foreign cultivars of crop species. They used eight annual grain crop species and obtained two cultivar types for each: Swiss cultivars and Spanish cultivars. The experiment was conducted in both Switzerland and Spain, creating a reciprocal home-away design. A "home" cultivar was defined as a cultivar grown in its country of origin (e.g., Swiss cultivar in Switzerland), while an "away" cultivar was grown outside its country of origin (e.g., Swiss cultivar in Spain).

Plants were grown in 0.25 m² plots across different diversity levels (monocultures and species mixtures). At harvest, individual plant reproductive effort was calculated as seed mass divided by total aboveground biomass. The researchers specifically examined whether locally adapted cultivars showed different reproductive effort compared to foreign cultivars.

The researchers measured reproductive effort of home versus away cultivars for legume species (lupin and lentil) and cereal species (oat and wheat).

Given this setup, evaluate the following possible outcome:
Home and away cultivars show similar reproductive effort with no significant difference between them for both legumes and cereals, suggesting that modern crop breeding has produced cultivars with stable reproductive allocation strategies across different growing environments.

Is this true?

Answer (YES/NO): NO